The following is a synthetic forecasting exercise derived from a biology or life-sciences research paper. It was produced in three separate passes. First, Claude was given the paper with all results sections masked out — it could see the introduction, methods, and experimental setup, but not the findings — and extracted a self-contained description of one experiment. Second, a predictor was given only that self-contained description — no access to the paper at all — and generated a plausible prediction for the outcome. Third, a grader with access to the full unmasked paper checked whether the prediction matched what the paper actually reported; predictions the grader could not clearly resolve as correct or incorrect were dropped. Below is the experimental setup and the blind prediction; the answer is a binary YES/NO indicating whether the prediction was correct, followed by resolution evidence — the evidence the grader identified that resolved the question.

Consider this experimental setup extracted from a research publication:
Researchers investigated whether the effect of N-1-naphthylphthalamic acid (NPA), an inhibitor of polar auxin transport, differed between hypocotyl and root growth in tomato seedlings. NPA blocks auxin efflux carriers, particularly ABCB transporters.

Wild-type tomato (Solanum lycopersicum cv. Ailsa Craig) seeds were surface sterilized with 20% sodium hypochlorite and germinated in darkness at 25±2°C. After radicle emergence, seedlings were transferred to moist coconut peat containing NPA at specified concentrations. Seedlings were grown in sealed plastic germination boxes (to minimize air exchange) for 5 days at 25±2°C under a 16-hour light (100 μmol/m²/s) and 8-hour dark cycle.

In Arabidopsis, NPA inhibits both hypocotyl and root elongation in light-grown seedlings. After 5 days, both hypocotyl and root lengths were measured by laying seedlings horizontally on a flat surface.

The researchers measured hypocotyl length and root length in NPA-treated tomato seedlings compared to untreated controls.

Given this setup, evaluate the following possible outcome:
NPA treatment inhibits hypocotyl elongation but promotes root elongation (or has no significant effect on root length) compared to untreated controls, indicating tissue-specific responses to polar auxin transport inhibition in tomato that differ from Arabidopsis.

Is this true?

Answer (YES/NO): NO